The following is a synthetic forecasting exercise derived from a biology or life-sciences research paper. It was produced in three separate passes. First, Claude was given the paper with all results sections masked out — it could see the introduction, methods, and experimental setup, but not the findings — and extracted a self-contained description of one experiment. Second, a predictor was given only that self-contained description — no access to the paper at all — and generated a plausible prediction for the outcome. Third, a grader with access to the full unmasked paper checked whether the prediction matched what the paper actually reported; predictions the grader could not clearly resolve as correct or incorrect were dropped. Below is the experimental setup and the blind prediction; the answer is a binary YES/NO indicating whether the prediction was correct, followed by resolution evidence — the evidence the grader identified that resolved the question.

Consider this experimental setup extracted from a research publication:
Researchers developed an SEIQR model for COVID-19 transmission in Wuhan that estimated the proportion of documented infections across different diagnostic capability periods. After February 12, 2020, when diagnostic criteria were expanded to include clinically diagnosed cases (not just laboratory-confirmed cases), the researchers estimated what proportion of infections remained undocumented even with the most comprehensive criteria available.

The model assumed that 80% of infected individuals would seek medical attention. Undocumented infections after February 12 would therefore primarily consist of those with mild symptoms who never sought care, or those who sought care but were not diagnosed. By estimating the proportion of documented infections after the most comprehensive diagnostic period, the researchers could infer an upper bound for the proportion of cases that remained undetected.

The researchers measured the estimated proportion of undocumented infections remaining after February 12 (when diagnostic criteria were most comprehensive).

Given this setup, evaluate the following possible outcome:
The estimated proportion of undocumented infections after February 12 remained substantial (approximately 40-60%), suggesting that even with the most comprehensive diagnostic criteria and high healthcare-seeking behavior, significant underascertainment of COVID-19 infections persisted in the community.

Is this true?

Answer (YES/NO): NO